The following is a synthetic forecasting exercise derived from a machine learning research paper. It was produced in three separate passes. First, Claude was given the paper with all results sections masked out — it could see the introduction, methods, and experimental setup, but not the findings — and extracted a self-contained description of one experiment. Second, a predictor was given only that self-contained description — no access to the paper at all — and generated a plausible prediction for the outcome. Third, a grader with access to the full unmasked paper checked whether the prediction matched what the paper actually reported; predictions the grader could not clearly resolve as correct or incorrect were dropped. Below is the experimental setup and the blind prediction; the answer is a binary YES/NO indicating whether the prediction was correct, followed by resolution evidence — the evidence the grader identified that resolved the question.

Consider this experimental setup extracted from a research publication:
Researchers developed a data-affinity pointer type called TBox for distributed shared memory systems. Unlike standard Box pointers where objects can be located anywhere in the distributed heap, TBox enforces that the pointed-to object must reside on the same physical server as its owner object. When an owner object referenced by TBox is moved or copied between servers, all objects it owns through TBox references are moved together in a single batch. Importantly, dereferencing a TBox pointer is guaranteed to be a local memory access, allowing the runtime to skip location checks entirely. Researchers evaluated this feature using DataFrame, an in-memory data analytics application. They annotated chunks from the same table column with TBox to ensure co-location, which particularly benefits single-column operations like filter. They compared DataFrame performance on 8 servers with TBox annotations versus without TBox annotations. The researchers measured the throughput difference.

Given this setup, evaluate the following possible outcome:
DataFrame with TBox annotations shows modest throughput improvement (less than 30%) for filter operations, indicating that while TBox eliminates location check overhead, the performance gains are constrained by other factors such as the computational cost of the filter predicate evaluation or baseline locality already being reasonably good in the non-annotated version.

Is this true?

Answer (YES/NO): YES